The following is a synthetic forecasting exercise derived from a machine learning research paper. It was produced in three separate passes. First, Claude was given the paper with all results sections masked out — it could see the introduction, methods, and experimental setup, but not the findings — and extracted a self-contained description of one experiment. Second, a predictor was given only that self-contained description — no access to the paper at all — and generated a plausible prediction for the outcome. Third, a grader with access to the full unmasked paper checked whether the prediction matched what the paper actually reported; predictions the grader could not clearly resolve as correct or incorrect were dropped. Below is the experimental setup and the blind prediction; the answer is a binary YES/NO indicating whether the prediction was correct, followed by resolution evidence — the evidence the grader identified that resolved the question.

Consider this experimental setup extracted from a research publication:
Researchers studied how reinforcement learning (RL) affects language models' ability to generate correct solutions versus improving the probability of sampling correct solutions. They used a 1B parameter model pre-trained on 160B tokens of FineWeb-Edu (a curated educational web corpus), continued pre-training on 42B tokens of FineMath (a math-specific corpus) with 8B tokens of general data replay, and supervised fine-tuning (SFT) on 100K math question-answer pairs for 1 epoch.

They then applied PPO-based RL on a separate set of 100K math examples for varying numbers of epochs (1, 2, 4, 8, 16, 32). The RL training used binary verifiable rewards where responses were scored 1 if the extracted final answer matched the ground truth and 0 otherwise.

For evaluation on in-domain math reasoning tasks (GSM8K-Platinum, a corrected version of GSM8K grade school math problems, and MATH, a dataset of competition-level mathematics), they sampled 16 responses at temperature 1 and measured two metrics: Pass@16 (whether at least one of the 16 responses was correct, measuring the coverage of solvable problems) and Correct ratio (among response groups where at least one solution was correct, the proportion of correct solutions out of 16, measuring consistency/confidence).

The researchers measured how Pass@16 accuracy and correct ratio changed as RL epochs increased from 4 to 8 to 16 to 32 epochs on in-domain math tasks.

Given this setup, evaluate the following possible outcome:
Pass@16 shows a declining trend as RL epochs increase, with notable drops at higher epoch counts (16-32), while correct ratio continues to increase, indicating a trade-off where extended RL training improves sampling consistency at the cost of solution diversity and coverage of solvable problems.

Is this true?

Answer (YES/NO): NO